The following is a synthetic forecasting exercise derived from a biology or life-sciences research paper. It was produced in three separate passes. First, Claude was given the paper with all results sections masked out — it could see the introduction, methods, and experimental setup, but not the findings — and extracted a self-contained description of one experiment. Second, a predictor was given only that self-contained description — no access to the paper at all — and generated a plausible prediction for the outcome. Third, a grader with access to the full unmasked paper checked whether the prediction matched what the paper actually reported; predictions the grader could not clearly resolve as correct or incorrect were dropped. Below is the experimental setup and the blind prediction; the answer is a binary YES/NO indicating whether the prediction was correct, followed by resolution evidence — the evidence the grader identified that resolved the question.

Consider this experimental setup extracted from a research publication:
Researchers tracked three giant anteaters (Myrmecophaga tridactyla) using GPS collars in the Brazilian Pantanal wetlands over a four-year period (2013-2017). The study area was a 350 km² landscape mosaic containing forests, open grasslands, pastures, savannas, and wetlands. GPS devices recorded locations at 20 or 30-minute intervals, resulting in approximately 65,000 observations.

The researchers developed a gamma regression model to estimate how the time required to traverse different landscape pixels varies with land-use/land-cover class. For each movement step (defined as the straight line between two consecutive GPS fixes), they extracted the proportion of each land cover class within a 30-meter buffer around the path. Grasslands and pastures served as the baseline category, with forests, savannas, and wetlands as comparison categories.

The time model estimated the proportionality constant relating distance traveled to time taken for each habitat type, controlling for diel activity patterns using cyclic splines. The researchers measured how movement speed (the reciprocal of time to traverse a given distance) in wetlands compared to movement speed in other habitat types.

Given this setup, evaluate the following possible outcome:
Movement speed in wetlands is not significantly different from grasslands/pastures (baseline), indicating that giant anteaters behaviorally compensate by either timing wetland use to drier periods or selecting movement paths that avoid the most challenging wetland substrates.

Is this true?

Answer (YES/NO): NO